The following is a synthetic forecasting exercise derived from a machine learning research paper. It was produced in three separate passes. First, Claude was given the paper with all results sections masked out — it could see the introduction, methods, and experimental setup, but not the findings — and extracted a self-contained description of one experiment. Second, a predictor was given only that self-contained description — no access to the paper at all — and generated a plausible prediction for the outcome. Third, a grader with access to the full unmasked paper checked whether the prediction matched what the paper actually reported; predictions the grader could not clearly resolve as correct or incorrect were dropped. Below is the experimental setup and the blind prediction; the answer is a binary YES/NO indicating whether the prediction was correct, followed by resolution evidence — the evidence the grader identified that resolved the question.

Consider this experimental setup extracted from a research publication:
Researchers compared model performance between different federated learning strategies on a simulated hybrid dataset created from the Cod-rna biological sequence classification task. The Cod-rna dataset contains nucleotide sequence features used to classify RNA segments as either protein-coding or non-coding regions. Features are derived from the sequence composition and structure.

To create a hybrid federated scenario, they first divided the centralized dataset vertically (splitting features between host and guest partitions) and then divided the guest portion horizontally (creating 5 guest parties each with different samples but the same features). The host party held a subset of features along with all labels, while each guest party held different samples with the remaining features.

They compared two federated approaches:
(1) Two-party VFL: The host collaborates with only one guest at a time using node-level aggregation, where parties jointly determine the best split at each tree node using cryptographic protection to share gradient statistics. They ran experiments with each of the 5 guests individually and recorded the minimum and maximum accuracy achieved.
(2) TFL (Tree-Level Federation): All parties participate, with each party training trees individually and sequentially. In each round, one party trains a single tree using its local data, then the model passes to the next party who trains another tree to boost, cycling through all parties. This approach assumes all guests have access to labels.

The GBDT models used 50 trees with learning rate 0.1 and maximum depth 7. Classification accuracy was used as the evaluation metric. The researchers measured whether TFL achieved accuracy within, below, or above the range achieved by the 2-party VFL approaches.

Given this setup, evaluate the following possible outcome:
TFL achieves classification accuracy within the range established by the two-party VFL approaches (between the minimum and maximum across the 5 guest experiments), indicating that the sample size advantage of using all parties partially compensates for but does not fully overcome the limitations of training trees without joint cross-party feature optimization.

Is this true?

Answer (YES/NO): NO